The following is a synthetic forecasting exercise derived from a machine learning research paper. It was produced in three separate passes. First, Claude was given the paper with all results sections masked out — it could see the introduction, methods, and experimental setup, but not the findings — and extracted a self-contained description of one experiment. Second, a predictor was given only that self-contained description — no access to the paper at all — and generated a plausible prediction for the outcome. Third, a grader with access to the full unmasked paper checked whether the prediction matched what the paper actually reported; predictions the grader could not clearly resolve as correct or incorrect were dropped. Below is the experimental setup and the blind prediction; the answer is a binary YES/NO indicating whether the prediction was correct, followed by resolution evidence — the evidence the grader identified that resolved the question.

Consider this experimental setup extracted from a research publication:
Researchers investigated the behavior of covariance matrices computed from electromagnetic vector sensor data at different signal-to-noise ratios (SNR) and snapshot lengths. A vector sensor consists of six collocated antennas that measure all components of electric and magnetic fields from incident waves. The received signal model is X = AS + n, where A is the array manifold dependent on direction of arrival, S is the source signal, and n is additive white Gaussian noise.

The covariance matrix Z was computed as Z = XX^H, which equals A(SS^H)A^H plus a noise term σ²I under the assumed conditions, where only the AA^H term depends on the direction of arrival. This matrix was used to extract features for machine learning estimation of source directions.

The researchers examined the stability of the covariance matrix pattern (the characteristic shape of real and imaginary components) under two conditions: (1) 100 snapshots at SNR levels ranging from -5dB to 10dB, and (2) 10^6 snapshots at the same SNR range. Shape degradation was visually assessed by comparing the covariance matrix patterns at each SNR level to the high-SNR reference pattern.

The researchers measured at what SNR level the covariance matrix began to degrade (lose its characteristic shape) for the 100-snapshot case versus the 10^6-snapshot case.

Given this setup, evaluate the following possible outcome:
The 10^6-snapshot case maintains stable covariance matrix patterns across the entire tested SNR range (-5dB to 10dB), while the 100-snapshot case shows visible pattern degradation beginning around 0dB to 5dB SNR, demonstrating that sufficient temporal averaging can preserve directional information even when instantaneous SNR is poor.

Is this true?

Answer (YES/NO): NO